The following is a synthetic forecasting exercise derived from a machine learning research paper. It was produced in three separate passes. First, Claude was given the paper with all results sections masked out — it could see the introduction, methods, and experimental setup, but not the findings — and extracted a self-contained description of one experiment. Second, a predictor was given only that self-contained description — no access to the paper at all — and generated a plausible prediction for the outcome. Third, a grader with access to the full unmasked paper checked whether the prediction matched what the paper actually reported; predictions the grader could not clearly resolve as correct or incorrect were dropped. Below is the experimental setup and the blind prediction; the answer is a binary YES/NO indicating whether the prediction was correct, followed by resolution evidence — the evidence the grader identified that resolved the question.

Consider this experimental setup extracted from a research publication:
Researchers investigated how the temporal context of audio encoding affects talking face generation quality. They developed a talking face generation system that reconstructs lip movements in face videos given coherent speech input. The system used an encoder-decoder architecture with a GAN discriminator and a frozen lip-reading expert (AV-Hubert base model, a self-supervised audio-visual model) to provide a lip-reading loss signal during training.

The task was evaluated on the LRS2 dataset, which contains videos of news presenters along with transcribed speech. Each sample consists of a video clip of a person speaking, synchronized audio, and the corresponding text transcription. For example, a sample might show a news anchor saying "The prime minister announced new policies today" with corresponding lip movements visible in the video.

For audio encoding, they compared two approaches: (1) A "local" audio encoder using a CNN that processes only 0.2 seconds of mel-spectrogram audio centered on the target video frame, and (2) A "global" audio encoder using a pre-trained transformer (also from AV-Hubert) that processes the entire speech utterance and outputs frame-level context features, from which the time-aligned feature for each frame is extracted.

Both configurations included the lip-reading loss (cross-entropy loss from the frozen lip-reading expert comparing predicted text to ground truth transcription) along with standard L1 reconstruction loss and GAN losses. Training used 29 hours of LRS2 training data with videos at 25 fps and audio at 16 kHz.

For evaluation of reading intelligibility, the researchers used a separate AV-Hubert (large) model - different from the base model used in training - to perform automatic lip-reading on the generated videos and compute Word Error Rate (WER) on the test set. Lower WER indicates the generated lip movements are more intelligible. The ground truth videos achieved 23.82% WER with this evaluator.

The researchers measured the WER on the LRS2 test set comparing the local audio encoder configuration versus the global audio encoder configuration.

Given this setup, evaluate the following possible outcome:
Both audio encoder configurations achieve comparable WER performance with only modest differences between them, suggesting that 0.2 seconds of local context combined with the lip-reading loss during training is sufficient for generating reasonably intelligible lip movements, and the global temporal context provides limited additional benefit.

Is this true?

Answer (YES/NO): NO